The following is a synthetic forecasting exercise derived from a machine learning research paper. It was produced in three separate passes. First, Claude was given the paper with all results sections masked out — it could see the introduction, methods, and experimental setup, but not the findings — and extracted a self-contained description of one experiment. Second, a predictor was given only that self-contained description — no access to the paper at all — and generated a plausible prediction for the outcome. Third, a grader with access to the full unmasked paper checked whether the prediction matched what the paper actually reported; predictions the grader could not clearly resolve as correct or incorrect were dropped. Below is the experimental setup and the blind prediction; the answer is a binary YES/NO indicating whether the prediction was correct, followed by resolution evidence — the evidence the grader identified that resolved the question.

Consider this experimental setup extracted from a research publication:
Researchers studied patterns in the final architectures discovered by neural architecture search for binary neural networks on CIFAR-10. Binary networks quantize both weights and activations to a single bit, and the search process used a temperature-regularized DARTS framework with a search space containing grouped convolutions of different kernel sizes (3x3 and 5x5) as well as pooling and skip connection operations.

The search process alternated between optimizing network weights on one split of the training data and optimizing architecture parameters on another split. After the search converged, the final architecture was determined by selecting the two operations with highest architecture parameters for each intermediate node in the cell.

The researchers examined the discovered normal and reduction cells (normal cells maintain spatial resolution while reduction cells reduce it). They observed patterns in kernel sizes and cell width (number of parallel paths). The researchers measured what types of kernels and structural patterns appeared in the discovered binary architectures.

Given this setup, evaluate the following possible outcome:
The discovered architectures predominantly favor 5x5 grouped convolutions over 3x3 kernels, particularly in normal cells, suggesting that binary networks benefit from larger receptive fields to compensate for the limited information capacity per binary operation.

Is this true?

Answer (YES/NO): YES